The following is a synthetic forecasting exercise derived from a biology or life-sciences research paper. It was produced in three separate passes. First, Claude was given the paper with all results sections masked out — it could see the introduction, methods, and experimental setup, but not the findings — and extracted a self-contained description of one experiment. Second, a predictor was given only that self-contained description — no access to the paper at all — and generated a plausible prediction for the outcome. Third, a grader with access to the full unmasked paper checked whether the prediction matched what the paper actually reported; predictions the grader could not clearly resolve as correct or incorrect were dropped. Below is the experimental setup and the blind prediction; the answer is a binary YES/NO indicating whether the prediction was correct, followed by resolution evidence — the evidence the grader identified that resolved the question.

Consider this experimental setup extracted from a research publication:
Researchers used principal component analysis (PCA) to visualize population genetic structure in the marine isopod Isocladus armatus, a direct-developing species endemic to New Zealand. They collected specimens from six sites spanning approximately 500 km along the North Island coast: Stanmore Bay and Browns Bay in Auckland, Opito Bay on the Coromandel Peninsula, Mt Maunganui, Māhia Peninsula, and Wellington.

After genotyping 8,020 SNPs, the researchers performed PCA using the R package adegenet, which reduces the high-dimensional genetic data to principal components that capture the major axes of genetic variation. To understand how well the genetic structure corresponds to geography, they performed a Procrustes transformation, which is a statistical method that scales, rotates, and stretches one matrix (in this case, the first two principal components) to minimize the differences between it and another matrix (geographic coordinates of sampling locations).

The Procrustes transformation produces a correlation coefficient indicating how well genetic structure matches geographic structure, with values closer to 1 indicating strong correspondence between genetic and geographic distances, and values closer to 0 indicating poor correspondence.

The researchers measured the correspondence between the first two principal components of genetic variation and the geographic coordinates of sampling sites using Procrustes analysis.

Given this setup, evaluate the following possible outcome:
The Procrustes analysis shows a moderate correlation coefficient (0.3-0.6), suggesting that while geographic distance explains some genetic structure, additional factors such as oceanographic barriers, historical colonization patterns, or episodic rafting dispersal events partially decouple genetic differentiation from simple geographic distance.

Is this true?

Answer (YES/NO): NO